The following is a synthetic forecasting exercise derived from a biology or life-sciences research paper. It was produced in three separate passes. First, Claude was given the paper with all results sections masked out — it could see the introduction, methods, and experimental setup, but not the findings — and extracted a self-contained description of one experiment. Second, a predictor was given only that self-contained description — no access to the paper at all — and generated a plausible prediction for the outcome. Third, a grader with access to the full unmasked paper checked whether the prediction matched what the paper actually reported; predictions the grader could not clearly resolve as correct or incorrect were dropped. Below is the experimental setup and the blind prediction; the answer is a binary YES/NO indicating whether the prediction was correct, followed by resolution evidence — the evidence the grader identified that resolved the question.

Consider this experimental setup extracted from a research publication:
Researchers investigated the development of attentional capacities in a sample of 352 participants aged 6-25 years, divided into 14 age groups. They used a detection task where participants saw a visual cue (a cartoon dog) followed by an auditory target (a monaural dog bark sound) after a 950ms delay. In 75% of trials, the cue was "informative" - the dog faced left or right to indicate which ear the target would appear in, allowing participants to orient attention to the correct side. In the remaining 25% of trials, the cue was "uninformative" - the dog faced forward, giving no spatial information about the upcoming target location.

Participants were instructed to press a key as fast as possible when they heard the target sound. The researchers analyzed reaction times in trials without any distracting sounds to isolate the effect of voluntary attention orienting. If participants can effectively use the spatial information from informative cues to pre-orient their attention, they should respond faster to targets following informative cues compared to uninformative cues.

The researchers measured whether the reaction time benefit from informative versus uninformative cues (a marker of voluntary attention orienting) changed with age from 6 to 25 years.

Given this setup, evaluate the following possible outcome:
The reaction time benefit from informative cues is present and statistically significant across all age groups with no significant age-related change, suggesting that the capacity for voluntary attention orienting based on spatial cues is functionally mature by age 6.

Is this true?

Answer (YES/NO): YES